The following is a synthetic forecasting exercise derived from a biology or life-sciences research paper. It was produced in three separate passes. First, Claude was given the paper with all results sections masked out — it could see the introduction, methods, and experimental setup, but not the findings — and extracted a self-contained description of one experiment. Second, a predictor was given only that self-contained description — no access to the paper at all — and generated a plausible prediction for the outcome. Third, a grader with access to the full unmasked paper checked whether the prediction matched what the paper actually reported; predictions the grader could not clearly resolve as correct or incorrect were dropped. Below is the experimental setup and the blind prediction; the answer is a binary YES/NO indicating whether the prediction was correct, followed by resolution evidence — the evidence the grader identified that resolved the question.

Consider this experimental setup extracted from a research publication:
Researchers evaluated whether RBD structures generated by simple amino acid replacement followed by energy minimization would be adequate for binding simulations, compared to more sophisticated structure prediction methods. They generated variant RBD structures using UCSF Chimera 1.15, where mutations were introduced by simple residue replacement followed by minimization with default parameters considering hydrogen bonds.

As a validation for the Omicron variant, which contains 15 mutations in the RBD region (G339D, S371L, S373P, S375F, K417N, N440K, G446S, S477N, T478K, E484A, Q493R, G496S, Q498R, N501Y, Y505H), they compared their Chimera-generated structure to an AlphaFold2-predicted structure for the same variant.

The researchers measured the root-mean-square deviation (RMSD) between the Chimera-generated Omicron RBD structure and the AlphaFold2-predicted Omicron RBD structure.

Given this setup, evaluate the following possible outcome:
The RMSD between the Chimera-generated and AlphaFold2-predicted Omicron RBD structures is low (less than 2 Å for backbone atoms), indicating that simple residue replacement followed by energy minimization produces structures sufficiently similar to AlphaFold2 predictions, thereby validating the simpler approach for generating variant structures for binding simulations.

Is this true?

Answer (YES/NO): YES